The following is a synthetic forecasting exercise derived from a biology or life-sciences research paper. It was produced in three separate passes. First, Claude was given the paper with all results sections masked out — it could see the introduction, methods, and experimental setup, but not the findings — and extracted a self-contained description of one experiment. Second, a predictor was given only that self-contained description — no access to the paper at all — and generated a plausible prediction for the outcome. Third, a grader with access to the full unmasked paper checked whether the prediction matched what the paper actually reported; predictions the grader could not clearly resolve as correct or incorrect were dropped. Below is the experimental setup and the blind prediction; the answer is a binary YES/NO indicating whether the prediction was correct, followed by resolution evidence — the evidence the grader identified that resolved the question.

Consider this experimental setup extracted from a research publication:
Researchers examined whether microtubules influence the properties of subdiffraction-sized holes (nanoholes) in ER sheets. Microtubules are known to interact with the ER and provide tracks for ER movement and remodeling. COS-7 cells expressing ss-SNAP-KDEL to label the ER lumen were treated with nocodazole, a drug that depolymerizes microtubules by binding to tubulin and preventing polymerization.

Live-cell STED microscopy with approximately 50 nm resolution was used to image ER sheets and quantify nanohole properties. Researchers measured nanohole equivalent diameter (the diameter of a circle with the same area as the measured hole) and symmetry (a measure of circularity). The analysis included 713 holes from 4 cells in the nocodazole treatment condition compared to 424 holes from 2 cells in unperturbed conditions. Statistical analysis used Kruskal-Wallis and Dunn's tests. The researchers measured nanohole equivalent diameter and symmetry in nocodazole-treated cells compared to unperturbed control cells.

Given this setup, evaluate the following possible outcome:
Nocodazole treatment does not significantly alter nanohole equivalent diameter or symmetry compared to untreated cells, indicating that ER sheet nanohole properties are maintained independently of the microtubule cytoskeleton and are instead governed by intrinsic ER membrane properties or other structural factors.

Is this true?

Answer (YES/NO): NO